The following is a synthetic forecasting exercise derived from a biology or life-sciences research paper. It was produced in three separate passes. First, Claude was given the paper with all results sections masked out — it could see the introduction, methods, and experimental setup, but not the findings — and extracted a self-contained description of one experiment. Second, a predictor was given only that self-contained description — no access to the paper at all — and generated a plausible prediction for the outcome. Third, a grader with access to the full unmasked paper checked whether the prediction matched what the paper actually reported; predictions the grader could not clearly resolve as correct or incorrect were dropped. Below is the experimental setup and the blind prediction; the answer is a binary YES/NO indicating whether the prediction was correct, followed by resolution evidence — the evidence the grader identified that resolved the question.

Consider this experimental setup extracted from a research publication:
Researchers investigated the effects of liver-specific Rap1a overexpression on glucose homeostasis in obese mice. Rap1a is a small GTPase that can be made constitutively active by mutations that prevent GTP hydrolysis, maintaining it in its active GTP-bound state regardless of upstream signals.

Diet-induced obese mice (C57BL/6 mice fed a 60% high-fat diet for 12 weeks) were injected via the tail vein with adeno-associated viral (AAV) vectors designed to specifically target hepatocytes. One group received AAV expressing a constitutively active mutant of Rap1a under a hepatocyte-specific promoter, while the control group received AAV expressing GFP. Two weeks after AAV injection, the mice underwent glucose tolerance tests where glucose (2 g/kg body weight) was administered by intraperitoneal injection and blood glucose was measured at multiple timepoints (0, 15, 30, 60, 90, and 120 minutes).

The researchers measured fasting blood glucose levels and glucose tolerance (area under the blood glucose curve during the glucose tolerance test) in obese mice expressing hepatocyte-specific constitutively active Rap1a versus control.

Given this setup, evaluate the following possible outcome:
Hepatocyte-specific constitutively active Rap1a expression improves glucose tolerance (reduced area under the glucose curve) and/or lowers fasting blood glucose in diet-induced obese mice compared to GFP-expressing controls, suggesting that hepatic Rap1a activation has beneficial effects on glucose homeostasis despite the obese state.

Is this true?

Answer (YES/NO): YES